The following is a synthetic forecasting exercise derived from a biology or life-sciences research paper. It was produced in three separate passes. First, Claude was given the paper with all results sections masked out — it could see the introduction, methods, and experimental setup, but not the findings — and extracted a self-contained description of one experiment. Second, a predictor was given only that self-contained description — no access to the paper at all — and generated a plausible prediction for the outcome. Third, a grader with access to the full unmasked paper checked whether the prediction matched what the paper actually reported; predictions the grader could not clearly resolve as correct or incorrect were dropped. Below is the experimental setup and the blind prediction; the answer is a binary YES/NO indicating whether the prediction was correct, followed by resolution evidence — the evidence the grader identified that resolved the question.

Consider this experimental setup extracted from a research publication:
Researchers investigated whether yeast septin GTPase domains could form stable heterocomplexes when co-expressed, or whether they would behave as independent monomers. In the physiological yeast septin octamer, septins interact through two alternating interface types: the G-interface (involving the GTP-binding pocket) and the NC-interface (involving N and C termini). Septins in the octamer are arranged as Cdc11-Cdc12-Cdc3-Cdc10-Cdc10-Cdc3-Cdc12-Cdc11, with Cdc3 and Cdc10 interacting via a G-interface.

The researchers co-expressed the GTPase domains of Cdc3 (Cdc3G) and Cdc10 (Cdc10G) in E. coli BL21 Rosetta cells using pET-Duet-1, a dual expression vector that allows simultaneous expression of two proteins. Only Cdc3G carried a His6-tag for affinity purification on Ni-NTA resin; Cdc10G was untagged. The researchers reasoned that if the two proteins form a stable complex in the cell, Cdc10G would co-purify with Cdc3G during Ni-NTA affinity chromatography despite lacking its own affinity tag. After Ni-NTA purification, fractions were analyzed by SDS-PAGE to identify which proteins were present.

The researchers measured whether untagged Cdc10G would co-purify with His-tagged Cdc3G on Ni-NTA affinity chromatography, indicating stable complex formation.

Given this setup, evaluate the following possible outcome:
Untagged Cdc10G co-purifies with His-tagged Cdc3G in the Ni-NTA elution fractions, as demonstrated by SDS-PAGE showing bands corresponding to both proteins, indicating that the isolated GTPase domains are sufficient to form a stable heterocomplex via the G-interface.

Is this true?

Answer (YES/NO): YES